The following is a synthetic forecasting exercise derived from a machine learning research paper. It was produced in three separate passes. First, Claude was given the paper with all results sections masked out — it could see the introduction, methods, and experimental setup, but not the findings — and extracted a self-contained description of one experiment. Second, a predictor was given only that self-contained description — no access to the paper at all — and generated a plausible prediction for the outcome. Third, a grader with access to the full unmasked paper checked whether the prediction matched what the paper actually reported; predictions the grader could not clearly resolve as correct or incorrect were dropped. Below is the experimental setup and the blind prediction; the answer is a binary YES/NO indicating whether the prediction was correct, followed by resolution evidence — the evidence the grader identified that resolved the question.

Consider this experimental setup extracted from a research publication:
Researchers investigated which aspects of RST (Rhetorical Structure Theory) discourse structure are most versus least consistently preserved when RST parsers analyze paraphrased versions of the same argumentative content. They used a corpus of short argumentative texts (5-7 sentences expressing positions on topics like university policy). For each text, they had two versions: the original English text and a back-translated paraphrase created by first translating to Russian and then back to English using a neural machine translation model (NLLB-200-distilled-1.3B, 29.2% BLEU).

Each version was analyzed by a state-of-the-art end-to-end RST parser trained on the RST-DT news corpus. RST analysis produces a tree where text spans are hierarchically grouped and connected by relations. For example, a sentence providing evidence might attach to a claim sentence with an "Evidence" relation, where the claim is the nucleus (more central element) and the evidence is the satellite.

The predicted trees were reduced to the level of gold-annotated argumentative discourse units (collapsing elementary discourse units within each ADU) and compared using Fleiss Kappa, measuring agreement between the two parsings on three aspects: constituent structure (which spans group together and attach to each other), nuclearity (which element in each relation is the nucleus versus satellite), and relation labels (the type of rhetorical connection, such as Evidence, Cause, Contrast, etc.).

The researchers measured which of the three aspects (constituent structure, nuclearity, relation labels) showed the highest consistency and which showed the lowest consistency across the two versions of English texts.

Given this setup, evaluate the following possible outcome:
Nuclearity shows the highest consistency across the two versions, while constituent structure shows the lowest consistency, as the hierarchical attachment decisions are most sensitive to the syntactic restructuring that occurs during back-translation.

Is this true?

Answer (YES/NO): NO